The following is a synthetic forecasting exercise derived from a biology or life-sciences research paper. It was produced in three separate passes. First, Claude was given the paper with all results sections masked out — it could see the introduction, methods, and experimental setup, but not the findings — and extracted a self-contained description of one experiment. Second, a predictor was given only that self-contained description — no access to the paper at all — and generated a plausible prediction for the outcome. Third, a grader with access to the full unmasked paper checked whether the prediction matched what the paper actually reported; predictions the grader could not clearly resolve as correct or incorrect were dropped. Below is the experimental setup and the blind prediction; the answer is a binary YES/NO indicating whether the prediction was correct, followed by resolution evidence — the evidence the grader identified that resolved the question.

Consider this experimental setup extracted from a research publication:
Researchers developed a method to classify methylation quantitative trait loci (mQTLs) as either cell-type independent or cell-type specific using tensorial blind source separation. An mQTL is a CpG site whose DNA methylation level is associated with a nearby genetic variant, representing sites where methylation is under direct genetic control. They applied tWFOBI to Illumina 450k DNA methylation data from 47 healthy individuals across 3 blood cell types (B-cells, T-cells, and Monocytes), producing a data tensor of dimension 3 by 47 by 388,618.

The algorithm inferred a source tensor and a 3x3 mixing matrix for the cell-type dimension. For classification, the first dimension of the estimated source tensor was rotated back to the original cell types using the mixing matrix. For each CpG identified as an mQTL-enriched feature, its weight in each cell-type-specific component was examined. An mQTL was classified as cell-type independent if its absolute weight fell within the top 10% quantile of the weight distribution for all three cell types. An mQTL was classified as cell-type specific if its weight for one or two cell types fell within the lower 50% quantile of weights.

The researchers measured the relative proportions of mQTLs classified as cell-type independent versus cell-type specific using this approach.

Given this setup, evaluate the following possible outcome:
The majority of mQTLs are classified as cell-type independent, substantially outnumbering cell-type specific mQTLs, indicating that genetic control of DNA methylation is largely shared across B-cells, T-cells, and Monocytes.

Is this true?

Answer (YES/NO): YES